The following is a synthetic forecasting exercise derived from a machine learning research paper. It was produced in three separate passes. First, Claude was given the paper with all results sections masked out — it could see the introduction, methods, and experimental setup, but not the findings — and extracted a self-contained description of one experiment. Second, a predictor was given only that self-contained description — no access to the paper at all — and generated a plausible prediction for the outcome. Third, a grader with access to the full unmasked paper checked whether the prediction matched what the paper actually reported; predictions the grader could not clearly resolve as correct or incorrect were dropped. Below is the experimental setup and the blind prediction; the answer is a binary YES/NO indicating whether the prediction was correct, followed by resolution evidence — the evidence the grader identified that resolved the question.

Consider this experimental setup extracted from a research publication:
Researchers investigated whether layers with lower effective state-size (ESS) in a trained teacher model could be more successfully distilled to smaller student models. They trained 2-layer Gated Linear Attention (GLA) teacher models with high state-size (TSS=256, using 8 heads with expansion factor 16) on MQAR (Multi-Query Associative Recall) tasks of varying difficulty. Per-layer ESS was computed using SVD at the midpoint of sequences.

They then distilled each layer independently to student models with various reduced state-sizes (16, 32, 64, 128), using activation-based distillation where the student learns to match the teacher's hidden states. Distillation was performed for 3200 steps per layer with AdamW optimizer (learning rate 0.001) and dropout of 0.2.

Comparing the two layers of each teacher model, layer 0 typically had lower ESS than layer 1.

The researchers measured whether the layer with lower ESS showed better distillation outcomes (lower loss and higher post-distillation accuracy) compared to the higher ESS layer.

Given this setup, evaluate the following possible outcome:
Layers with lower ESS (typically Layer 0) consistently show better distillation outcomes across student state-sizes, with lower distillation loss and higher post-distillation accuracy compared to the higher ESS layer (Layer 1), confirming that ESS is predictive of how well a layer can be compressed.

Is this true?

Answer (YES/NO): YES